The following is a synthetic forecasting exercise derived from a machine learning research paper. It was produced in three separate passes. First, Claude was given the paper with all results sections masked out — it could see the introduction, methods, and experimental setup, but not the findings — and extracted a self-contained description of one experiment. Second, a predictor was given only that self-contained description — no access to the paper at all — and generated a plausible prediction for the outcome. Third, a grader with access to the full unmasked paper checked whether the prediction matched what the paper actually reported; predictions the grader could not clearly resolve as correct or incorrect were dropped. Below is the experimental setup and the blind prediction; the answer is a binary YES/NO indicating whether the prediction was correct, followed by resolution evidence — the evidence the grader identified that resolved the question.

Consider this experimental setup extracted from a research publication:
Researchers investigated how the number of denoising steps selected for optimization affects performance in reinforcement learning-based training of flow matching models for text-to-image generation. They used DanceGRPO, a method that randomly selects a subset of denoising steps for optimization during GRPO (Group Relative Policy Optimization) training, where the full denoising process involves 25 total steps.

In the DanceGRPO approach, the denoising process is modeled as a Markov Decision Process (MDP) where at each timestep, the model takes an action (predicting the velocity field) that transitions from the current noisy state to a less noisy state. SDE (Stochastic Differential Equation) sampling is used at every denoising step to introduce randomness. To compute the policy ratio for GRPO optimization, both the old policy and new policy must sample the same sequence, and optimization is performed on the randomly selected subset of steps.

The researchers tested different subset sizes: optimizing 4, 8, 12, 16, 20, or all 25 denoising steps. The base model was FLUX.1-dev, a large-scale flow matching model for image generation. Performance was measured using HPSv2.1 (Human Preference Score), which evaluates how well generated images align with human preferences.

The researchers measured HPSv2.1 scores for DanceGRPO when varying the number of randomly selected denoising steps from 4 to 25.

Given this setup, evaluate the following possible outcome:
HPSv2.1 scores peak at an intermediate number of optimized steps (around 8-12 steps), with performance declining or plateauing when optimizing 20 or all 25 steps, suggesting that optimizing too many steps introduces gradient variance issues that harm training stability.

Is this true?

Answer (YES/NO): NO